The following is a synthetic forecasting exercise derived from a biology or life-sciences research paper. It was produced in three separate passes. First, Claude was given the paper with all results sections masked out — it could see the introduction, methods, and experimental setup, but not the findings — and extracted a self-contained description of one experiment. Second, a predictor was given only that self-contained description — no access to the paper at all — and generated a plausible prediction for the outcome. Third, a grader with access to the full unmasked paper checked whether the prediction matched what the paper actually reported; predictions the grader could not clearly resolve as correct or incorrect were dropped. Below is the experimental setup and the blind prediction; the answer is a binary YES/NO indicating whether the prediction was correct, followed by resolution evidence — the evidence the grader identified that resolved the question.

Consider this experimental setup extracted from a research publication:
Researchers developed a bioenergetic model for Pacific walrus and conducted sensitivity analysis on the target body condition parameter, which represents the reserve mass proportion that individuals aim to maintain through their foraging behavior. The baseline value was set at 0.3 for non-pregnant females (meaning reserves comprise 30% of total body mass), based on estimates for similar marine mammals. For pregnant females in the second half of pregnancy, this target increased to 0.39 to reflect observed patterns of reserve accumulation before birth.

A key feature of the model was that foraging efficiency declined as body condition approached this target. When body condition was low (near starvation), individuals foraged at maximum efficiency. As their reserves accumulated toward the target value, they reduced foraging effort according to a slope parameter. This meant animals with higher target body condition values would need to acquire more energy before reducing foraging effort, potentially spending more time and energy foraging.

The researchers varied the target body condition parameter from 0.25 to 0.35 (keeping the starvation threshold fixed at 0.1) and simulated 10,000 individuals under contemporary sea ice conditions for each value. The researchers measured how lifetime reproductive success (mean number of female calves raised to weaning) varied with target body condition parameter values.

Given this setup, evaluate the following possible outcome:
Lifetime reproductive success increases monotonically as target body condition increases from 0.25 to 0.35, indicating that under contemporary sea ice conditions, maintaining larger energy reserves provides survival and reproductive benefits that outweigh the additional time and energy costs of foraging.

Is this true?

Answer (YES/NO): NO